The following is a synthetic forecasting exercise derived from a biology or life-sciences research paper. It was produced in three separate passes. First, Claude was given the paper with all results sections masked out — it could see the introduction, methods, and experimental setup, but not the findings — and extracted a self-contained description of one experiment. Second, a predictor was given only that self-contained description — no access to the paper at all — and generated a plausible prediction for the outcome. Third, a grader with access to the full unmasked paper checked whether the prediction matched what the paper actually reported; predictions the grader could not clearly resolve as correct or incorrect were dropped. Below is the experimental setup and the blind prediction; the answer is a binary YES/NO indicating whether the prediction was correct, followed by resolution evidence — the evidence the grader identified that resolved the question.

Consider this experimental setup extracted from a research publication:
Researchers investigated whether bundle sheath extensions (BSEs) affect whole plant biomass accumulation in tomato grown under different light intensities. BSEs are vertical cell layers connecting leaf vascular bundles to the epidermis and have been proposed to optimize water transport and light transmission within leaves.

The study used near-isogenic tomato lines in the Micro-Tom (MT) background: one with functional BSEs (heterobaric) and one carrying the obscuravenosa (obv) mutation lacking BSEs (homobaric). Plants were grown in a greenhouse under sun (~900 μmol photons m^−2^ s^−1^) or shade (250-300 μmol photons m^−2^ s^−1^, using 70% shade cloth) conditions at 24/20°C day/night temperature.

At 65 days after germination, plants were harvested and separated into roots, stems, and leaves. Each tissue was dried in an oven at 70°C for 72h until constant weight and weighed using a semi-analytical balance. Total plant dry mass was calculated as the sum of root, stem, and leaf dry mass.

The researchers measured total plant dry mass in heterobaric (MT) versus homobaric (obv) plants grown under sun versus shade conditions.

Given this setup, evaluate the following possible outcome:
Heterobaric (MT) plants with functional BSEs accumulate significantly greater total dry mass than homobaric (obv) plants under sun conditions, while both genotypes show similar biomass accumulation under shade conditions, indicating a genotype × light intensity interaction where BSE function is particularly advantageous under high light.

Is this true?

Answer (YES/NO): NO